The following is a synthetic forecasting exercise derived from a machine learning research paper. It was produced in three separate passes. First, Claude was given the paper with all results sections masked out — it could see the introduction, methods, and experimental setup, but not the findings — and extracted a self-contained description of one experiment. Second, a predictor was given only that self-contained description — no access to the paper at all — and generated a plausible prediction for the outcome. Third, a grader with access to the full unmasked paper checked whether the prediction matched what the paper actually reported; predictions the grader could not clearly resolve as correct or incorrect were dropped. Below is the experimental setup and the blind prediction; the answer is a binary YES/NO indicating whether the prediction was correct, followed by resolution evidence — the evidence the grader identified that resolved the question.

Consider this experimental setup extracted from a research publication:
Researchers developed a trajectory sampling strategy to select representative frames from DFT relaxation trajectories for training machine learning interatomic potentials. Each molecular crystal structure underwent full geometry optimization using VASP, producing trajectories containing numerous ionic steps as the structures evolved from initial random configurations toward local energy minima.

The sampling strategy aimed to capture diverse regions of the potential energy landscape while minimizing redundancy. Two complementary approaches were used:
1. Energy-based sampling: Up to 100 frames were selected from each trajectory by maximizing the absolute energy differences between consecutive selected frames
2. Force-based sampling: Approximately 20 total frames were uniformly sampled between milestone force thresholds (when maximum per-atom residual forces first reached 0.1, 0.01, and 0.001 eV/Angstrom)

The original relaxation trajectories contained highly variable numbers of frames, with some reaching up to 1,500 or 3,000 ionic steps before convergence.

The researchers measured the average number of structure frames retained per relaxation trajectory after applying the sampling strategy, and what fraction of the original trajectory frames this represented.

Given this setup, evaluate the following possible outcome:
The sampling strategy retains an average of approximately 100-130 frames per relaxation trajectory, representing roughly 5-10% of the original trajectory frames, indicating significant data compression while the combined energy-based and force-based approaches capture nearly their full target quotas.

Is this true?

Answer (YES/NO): YES